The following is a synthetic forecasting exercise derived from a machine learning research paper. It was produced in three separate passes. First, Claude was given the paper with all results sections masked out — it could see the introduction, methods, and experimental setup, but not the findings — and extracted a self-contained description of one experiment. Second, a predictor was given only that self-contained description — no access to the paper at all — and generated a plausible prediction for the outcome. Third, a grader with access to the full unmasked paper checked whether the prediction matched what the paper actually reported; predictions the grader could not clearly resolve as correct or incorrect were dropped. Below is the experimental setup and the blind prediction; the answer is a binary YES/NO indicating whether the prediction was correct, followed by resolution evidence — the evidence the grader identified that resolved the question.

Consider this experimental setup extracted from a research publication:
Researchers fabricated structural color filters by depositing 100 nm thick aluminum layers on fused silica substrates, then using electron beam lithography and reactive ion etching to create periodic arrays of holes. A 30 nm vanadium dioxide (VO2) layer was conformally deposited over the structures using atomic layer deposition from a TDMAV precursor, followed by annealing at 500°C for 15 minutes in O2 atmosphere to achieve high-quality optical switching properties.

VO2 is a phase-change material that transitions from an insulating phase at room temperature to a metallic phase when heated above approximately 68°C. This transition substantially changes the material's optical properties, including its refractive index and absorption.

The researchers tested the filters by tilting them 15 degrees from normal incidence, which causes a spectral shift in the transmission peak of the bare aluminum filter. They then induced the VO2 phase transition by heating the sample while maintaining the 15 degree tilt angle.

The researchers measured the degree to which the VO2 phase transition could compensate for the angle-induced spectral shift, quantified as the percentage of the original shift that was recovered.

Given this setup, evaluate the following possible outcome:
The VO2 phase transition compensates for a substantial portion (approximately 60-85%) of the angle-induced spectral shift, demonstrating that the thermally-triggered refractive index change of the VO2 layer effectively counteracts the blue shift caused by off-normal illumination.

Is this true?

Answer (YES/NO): NO